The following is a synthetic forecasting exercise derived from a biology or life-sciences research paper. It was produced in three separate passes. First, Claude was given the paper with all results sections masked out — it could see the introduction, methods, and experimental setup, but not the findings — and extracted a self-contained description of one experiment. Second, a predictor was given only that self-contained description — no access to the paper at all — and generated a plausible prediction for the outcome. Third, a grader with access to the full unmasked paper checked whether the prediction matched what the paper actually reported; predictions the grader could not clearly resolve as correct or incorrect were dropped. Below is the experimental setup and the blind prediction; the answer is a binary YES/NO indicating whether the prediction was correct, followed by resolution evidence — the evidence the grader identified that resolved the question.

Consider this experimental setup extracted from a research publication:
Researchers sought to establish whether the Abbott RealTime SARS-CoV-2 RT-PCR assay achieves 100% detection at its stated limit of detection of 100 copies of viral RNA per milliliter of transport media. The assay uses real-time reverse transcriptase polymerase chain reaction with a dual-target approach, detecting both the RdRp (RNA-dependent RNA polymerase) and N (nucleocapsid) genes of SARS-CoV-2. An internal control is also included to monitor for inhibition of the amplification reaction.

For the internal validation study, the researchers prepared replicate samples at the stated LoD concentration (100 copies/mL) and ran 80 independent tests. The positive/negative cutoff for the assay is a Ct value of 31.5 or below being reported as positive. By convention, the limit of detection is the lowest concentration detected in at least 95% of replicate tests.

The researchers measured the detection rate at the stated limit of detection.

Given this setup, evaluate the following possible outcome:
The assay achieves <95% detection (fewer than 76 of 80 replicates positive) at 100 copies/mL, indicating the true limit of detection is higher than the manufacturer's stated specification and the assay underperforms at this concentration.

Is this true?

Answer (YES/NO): NO